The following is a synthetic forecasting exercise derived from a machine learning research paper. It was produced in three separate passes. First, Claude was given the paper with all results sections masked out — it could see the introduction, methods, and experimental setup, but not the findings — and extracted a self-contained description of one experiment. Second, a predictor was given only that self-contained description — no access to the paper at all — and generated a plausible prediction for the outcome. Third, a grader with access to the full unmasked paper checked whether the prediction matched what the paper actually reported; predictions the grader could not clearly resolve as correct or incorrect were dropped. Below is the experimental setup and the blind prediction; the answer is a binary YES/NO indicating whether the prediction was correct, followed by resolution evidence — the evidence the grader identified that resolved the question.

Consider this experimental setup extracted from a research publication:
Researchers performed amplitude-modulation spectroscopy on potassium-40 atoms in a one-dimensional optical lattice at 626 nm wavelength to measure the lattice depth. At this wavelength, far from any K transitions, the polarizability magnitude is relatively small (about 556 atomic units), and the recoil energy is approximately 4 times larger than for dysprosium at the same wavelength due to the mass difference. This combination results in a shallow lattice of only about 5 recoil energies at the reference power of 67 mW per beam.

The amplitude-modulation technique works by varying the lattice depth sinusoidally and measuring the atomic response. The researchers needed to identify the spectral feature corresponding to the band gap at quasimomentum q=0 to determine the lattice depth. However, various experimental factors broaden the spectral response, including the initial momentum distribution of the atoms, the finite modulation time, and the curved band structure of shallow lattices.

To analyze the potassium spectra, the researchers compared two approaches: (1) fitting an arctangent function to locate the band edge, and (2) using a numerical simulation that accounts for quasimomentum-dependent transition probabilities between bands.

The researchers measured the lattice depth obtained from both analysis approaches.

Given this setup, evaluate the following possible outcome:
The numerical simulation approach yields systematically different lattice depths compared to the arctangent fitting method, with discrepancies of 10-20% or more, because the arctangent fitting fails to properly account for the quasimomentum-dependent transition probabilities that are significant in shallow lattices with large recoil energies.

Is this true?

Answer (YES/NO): NO